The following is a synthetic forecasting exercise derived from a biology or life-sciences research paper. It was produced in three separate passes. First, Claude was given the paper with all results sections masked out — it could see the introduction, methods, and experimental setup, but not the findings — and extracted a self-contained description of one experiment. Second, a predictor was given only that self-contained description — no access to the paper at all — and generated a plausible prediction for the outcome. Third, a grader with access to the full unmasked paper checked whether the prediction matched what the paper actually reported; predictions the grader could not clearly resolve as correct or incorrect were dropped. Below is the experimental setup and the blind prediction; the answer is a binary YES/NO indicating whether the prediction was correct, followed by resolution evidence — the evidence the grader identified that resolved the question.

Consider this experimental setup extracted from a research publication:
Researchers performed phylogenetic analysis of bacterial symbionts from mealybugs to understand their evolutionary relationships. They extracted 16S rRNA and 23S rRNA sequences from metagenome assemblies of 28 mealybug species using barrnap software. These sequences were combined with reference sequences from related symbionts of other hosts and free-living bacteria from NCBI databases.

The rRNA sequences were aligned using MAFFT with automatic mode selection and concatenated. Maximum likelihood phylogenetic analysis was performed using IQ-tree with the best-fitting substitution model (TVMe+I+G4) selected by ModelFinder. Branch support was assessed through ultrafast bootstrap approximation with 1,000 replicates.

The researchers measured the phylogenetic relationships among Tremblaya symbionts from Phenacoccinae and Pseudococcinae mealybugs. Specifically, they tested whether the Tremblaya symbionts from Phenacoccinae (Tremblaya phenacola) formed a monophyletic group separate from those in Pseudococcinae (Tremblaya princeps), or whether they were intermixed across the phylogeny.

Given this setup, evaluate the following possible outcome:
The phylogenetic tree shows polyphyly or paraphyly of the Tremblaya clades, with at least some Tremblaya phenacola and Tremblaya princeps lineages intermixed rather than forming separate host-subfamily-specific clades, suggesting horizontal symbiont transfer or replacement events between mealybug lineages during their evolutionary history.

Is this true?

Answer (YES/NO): NO